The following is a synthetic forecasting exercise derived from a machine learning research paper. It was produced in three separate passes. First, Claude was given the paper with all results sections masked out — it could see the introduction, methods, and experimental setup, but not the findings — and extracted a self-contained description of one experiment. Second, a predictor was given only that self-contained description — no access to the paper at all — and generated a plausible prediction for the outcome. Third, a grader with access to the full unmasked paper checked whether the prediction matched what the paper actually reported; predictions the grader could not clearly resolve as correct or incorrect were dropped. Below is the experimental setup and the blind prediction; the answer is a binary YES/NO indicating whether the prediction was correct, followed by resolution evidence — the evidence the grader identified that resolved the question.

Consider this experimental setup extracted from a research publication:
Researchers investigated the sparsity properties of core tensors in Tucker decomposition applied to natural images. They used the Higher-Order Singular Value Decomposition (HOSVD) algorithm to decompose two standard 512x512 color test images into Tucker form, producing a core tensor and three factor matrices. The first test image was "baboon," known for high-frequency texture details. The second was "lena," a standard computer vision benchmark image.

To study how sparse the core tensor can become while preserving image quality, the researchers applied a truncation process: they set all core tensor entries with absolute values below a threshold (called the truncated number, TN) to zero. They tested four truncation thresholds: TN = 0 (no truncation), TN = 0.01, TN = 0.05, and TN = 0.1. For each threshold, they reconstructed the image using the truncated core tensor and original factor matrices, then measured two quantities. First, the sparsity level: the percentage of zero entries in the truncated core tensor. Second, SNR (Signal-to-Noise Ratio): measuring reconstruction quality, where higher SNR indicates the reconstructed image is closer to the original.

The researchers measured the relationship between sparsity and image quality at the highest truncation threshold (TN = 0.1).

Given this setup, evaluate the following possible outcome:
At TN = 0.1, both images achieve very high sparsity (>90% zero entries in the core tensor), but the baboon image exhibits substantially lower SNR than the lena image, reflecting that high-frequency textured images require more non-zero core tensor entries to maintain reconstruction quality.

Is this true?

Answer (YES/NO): NO